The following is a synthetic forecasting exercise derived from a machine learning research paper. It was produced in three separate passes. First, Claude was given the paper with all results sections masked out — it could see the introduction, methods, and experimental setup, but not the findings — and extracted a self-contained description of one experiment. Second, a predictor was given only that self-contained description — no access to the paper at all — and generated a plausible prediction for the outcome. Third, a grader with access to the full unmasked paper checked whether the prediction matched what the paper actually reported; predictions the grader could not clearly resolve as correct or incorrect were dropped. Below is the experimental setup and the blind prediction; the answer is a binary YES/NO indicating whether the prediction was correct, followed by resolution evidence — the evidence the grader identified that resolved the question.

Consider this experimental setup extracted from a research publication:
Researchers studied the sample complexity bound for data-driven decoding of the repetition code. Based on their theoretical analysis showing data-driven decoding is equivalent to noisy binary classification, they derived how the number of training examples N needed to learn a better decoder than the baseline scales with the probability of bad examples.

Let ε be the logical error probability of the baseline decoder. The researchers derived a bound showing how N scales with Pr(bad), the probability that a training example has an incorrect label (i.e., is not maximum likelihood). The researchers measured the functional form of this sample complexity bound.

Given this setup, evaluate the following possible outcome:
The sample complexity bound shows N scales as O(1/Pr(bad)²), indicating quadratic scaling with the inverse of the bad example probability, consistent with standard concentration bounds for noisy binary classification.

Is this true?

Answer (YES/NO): NO